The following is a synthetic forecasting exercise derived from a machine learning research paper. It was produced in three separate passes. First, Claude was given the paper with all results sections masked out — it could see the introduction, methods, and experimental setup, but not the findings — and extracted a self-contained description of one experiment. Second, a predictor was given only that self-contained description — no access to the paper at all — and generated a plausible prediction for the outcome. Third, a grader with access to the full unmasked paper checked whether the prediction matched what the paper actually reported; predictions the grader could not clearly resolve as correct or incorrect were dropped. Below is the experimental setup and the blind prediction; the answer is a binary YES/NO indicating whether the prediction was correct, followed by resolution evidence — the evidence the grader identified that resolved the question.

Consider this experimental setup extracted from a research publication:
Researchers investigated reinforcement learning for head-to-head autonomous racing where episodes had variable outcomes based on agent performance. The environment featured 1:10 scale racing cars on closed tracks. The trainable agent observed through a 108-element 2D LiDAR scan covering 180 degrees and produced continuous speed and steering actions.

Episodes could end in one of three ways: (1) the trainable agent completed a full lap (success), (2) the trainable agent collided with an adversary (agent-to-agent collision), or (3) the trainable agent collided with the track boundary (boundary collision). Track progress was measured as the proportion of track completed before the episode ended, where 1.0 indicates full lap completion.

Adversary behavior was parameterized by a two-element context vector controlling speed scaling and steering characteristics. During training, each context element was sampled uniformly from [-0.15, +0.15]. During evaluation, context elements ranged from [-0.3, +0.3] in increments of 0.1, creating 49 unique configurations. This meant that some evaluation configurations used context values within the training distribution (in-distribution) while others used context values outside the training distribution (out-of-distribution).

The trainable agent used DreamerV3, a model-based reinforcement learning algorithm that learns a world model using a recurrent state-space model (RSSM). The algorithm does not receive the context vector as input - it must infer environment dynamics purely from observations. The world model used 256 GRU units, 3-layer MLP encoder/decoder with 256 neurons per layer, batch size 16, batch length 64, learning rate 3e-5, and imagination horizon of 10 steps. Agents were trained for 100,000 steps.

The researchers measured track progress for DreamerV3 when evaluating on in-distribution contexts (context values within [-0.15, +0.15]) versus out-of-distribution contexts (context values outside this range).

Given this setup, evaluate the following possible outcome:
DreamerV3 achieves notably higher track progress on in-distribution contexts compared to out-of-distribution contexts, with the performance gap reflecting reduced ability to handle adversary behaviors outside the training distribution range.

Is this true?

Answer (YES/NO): NO